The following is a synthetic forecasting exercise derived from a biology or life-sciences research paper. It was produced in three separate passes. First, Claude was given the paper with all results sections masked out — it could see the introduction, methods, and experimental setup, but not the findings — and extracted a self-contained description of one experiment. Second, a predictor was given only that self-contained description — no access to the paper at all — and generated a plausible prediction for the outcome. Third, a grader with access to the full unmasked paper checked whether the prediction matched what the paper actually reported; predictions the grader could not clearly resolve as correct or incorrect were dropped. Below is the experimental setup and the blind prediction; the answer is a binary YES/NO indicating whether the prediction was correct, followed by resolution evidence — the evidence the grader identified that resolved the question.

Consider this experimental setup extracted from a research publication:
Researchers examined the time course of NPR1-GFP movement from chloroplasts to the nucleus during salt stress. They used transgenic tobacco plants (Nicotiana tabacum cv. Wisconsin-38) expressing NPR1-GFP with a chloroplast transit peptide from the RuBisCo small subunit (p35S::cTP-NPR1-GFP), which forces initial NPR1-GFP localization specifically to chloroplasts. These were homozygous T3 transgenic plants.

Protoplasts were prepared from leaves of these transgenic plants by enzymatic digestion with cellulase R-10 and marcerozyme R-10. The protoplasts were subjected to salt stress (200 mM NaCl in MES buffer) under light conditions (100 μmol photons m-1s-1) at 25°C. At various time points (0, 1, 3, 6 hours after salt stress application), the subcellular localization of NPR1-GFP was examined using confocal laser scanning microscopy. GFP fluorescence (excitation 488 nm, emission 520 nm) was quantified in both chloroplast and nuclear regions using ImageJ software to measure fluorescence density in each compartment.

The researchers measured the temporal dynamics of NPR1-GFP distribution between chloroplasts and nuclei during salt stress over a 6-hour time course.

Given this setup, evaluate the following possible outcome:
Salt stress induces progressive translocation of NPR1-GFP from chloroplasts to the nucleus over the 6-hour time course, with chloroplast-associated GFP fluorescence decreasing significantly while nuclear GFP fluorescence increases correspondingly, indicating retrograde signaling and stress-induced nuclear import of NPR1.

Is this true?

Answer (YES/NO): NO